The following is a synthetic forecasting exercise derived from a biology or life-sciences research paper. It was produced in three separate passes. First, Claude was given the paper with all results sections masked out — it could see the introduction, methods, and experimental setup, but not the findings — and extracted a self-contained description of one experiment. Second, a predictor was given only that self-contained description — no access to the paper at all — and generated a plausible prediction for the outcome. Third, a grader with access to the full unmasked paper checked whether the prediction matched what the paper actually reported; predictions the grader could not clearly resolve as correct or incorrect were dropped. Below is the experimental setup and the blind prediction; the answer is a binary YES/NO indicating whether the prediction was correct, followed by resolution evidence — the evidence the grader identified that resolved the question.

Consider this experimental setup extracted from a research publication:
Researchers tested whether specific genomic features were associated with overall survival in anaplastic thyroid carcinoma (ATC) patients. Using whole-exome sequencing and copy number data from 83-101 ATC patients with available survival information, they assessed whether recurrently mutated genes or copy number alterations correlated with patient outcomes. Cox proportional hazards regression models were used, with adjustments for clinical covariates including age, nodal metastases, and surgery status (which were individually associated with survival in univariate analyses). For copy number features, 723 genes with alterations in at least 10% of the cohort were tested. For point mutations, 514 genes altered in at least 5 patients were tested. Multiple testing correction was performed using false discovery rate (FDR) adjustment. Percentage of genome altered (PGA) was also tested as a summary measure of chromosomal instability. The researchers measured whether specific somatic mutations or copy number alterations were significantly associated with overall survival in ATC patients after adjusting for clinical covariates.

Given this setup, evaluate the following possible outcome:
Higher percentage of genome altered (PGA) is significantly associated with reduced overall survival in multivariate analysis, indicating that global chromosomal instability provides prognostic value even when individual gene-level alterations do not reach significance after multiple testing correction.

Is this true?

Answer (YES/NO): NO